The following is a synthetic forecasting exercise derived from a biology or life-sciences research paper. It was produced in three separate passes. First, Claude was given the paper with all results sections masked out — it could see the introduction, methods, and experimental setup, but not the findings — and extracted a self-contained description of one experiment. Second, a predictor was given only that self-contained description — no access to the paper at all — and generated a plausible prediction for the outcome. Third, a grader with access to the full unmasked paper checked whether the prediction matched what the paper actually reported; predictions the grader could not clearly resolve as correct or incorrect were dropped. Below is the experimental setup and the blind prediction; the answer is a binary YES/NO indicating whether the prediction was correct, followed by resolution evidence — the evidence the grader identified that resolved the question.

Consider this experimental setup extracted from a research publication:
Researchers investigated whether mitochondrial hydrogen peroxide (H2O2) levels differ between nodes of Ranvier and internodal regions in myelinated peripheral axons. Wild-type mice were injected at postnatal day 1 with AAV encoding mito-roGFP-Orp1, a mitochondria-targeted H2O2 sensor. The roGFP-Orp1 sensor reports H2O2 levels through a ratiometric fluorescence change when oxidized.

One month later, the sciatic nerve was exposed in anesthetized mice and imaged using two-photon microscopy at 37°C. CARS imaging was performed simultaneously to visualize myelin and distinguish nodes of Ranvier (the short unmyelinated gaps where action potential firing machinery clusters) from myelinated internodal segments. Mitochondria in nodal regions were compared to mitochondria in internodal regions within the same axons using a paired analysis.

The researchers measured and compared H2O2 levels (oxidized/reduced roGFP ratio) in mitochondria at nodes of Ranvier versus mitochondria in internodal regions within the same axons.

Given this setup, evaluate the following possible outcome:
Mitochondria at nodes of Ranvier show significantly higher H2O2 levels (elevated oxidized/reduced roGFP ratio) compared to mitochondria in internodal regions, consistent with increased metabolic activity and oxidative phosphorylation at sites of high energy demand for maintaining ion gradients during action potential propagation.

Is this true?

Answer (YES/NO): YES